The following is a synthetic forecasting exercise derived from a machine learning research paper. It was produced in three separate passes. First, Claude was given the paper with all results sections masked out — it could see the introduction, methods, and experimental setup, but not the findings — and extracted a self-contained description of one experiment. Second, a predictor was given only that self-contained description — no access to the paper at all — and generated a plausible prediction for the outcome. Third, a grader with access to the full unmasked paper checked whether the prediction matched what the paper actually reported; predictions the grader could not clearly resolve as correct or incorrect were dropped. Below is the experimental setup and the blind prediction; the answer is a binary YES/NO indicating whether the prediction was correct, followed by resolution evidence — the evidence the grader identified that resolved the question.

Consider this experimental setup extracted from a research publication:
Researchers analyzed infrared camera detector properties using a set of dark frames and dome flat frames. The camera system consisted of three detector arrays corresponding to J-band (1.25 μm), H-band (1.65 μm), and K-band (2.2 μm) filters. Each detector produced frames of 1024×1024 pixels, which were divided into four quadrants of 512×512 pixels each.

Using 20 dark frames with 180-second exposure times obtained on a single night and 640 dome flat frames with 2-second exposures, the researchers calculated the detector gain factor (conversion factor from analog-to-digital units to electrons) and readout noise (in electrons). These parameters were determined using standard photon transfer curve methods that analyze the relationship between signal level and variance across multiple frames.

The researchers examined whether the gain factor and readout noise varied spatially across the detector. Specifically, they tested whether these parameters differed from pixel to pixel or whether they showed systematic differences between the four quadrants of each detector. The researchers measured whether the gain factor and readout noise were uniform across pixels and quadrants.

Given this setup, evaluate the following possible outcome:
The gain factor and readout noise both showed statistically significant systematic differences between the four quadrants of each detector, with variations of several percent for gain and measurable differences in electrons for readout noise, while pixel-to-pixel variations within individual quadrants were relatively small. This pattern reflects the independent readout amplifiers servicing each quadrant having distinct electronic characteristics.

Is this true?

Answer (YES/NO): NO